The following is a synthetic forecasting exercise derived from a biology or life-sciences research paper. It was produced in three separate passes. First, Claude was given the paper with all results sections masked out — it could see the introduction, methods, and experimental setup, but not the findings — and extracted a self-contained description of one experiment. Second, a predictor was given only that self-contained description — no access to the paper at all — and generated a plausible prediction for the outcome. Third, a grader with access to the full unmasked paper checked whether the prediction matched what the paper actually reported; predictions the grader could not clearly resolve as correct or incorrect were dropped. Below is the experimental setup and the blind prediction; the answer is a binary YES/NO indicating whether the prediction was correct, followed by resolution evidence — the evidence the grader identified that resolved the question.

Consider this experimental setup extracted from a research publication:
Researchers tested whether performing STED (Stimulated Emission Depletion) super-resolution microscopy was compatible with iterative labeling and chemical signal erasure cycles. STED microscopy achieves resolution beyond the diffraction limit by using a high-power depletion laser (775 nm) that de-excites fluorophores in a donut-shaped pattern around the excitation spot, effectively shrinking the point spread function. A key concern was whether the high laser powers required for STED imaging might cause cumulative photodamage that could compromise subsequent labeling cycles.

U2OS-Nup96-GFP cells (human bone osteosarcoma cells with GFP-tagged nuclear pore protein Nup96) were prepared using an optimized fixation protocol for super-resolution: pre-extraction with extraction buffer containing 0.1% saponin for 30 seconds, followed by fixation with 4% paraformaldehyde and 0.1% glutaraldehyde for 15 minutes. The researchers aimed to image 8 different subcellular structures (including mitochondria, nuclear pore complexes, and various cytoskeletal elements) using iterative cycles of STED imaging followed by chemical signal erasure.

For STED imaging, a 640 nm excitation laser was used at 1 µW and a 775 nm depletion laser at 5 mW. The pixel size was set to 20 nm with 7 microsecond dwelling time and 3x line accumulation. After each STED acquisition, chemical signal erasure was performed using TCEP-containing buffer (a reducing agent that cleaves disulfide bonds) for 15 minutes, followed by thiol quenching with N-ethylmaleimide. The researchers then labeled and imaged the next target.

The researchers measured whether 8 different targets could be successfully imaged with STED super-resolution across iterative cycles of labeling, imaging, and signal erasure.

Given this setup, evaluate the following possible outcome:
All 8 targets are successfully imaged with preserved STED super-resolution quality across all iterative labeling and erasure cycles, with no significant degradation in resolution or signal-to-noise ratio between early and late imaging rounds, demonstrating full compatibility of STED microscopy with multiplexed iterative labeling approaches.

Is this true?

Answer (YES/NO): YES